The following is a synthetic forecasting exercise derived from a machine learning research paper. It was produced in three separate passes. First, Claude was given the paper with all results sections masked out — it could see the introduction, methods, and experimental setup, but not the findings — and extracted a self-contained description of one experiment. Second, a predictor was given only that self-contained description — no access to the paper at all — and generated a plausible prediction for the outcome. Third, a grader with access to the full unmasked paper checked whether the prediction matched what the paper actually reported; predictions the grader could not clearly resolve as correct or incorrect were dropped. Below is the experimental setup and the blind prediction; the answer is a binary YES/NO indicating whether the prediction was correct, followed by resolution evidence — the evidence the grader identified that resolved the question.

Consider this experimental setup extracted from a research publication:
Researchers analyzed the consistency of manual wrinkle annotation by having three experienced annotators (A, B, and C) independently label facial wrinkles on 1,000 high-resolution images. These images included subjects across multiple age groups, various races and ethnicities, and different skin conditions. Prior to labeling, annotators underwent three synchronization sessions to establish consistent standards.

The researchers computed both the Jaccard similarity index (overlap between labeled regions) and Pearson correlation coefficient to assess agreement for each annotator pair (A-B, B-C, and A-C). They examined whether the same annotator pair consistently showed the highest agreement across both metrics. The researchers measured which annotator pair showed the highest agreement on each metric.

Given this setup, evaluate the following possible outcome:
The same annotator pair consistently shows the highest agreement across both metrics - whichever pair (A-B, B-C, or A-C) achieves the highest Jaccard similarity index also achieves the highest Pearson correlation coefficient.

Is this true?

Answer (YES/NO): YES